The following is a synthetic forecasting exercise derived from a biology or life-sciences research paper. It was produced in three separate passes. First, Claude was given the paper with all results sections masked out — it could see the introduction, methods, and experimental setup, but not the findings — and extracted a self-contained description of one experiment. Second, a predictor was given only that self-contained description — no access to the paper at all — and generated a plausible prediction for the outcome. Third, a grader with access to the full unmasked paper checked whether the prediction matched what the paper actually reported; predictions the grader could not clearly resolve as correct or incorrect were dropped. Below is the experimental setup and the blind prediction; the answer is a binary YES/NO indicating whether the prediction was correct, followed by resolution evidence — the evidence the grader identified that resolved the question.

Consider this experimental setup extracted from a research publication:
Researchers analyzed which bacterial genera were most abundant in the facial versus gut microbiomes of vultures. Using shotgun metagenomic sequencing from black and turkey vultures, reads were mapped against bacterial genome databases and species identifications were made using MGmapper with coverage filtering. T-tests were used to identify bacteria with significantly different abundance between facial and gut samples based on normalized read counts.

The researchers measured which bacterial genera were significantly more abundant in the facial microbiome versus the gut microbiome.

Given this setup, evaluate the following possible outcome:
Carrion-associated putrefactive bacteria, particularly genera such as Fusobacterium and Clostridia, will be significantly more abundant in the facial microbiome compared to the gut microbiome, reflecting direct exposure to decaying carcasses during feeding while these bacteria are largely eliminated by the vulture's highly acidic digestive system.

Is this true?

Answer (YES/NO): NO